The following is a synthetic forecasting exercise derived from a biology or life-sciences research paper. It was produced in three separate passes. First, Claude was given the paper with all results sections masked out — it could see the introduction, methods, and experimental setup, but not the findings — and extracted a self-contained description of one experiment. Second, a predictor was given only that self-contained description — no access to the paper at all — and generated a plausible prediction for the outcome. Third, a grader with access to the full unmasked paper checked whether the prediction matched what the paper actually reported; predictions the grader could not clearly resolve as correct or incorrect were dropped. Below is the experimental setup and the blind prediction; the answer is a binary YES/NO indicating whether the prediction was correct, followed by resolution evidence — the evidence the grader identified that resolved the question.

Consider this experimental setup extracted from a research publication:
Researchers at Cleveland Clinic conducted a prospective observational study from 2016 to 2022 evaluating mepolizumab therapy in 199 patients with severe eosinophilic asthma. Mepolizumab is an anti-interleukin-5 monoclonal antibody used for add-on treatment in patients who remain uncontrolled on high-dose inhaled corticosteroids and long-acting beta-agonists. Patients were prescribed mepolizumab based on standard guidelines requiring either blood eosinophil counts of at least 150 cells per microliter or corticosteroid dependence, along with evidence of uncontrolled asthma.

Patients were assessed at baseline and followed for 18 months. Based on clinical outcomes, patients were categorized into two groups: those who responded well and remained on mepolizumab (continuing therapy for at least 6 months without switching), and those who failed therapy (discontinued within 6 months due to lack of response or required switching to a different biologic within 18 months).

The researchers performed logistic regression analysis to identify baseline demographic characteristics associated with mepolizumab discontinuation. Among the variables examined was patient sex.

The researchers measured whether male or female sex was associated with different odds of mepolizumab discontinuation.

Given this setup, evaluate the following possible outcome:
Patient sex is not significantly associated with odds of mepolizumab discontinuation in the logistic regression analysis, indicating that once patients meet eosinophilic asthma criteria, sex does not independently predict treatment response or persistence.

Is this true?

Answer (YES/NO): NO